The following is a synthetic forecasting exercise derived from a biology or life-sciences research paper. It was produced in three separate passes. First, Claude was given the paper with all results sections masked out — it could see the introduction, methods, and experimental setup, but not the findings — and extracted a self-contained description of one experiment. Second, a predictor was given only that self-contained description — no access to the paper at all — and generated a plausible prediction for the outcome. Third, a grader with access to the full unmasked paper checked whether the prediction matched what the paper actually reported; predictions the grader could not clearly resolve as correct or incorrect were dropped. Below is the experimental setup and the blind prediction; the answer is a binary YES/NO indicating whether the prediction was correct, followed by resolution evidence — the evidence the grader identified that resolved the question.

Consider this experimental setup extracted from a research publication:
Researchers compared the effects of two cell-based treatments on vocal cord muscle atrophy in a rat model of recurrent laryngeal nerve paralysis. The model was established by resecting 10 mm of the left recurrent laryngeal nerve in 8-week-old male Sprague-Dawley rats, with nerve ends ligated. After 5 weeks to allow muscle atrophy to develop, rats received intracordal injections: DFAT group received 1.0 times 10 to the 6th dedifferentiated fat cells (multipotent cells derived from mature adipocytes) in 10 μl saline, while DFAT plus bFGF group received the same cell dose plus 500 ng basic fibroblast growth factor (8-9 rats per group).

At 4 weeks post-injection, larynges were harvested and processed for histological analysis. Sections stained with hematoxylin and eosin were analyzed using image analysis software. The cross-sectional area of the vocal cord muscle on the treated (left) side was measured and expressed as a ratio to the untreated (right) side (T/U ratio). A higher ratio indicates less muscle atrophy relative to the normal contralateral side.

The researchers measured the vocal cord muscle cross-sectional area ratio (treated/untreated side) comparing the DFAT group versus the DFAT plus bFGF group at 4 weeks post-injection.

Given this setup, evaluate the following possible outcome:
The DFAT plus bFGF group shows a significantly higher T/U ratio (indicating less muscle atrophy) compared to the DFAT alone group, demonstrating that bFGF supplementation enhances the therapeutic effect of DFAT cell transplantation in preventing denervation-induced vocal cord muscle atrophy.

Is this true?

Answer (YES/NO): NO